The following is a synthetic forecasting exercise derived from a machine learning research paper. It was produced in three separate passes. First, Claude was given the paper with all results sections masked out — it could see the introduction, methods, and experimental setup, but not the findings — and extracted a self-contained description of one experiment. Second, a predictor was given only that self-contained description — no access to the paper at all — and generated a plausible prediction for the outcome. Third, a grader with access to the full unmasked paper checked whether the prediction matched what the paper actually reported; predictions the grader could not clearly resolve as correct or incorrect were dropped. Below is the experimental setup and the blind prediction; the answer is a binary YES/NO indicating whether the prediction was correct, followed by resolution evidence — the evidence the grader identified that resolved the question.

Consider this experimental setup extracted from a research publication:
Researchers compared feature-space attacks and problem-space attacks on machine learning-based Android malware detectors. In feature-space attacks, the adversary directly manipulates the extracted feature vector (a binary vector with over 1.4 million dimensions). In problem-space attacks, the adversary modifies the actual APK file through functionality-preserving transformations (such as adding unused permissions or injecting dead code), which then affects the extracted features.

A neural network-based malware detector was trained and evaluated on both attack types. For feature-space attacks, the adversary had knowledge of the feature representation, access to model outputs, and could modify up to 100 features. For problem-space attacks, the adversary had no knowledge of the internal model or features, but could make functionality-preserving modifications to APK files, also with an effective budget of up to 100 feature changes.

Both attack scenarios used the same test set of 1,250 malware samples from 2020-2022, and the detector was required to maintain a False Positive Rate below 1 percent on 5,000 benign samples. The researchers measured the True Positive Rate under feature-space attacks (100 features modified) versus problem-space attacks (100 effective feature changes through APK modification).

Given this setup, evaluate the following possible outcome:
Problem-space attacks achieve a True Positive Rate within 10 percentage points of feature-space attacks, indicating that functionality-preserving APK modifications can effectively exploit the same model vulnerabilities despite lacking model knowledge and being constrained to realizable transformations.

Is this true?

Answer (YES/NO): NO